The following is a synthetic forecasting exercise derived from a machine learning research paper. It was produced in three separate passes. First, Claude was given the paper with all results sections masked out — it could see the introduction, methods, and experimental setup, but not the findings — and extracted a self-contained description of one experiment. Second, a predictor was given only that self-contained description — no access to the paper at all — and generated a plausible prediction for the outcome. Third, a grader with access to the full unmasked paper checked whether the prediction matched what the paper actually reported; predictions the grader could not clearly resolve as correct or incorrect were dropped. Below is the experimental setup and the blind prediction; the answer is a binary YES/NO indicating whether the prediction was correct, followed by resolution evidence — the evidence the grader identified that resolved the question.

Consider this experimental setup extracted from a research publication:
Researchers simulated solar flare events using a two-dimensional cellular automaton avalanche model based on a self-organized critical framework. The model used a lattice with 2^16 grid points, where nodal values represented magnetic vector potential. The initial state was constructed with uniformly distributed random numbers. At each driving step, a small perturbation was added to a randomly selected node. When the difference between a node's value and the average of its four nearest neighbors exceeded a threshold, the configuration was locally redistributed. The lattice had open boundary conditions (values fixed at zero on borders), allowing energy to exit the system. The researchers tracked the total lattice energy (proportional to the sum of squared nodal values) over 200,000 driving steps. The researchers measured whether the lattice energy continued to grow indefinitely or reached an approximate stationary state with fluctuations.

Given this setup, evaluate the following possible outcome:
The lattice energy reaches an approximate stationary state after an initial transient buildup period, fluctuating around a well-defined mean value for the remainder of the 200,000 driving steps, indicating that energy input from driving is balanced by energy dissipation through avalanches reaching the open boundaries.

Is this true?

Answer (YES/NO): YES